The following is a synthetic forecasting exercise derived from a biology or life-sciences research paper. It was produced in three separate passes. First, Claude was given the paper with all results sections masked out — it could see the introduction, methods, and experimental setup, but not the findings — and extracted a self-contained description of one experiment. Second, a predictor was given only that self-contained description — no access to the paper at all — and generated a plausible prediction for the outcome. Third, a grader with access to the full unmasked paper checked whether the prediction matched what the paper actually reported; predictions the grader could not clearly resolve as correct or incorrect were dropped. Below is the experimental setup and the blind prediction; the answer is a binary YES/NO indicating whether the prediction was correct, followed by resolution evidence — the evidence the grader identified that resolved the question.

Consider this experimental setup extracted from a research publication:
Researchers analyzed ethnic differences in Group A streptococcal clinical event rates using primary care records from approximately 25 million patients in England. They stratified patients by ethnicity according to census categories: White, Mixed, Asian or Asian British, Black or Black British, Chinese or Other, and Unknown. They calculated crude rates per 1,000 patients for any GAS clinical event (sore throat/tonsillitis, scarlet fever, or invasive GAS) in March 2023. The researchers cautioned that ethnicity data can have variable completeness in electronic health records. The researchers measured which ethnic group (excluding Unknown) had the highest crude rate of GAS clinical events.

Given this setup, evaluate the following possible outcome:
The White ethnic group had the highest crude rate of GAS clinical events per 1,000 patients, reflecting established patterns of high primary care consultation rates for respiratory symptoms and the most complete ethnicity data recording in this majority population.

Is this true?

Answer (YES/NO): NO